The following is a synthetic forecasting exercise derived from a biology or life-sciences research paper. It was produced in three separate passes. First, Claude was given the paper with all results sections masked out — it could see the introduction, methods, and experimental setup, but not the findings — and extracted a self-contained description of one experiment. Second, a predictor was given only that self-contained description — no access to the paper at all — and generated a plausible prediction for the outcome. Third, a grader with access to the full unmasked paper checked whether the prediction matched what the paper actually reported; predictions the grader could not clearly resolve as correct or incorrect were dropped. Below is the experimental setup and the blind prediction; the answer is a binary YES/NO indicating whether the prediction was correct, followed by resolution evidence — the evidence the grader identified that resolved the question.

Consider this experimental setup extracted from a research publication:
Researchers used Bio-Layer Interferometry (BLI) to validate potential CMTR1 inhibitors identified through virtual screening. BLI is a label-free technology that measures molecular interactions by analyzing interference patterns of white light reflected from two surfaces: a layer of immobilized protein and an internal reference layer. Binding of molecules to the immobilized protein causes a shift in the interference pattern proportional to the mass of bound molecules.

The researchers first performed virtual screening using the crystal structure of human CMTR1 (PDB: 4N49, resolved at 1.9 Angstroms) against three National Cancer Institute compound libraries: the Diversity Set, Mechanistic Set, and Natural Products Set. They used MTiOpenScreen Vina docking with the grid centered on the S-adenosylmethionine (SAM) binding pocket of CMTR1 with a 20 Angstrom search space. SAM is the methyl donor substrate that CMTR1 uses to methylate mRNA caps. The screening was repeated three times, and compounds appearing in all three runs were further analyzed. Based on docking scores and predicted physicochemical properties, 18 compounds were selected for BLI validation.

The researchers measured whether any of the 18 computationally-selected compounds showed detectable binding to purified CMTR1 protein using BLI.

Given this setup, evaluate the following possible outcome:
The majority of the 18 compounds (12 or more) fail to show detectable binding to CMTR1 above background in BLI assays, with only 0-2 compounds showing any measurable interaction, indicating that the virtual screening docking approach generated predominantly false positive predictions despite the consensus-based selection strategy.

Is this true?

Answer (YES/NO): NO